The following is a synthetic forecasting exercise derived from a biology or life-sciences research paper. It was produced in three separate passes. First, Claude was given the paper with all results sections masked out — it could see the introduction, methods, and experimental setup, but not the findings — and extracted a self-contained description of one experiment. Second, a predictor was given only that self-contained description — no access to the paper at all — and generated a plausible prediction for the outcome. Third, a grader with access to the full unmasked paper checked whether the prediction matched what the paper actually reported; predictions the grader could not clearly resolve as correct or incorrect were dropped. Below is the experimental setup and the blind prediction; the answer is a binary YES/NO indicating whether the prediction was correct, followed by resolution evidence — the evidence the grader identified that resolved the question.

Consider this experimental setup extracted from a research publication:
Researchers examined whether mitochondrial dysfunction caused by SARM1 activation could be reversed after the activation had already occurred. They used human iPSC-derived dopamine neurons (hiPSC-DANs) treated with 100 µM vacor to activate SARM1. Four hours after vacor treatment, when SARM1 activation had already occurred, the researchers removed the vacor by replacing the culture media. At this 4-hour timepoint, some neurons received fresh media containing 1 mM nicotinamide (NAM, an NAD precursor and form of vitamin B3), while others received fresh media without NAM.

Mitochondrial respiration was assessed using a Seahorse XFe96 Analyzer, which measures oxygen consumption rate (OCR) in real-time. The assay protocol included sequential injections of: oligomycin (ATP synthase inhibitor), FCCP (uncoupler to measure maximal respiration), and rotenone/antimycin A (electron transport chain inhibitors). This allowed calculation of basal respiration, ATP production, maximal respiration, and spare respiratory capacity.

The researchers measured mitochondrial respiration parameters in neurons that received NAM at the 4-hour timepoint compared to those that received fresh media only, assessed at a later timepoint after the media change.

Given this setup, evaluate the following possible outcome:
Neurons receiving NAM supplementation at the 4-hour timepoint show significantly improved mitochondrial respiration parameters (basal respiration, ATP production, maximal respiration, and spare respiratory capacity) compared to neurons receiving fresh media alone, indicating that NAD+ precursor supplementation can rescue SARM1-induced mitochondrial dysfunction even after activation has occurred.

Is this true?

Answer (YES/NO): NO